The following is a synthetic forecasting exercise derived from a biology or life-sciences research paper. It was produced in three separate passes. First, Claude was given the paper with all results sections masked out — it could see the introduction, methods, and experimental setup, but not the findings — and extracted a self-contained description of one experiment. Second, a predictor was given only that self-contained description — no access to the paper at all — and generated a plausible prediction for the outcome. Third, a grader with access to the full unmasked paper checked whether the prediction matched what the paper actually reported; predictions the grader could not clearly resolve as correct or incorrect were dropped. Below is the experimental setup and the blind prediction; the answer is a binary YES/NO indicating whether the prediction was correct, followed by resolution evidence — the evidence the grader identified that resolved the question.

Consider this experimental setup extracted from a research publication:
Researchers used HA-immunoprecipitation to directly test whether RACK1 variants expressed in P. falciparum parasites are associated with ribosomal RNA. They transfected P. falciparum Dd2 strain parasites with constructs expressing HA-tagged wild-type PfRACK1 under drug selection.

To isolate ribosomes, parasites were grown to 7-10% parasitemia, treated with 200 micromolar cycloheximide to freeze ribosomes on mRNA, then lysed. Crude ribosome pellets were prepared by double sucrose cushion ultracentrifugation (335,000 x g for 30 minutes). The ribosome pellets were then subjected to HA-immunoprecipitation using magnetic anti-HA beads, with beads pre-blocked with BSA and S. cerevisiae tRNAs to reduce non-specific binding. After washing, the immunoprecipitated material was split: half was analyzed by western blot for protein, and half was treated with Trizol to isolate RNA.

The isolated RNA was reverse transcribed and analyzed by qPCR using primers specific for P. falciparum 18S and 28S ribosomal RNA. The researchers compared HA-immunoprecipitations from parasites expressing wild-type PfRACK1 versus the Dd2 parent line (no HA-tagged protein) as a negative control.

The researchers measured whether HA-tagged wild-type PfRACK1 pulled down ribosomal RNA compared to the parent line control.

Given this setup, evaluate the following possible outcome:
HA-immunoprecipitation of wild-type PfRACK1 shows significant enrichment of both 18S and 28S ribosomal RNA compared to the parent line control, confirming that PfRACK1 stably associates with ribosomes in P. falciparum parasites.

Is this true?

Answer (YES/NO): YES